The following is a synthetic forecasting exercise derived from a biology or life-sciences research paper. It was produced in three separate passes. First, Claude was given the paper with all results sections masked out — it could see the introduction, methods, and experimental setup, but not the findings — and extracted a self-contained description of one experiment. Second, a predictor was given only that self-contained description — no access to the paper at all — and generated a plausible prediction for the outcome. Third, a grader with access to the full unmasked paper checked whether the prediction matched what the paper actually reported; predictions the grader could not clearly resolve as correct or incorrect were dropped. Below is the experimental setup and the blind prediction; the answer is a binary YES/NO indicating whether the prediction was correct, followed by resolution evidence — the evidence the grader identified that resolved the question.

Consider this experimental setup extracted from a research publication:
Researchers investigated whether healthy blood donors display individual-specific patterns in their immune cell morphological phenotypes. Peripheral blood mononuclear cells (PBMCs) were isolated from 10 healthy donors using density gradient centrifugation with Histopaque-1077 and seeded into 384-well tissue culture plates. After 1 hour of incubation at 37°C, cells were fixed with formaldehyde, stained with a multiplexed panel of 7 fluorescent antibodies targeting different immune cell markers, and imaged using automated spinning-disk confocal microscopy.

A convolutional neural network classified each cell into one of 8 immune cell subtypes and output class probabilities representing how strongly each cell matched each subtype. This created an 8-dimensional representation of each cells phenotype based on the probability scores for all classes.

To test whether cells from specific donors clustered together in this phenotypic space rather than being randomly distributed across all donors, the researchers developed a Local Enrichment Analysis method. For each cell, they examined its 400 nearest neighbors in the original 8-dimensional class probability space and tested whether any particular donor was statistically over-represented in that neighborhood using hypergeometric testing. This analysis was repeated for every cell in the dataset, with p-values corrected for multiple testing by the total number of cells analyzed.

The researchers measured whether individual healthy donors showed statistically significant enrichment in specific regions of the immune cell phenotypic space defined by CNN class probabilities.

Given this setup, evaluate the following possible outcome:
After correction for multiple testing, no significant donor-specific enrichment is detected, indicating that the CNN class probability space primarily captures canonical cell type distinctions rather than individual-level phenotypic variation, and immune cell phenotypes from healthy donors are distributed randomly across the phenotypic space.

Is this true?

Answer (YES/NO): NO